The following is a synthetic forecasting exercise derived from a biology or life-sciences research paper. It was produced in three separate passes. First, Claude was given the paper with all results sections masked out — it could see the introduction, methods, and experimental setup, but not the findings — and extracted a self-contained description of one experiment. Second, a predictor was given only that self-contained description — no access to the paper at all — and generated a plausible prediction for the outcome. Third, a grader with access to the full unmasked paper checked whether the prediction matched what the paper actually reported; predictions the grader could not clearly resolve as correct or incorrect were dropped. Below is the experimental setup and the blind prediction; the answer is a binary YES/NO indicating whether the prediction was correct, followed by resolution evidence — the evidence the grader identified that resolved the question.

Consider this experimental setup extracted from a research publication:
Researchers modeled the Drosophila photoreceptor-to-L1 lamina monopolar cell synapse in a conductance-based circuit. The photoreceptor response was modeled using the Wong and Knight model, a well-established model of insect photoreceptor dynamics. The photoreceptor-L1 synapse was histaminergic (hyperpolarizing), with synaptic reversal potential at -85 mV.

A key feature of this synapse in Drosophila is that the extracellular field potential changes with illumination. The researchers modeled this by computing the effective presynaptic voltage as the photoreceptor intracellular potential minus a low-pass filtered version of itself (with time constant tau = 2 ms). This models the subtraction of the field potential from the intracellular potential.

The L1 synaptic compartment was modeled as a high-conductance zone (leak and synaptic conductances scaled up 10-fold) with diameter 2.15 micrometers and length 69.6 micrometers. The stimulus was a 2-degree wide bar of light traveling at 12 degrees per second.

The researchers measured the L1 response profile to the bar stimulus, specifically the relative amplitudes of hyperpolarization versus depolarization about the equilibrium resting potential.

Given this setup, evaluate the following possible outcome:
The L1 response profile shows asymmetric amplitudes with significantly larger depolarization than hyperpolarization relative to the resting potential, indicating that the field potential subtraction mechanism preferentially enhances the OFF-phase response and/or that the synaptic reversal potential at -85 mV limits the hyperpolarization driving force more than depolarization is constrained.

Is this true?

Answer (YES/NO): NO